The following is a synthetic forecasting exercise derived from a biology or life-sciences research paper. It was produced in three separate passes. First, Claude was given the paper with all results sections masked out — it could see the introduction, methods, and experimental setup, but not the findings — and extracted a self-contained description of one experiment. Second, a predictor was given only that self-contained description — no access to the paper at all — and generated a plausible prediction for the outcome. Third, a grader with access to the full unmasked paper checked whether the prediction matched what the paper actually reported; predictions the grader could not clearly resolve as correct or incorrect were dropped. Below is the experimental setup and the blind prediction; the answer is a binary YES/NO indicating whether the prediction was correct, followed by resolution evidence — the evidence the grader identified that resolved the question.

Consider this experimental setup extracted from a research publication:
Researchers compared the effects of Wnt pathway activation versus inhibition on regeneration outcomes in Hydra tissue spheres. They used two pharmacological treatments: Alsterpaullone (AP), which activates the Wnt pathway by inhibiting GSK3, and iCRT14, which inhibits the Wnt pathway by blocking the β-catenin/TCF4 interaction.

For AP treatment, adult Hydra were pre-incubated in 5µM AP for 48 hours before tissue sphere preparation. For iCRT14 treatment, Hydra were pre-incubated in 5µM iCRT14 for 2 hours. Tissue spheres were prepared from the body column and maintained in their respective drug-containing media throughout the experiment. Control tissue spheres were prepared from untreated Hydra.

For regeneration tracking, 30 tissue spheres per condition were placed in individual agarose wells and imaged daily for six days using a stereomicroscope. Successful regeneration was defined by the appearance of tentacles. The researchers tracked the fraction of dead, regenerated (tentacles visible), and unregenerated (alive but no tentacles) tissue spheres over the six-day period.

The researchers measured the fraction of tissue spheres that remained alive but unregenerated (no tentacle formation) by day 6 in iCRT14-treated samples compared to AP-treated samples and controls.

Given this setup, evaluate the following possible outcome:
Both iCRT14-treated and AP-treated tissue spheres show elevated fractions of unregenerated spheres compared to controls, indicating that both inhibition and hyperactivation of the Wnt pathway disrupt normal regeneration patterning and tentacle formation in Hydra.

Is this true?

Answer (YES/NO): NO